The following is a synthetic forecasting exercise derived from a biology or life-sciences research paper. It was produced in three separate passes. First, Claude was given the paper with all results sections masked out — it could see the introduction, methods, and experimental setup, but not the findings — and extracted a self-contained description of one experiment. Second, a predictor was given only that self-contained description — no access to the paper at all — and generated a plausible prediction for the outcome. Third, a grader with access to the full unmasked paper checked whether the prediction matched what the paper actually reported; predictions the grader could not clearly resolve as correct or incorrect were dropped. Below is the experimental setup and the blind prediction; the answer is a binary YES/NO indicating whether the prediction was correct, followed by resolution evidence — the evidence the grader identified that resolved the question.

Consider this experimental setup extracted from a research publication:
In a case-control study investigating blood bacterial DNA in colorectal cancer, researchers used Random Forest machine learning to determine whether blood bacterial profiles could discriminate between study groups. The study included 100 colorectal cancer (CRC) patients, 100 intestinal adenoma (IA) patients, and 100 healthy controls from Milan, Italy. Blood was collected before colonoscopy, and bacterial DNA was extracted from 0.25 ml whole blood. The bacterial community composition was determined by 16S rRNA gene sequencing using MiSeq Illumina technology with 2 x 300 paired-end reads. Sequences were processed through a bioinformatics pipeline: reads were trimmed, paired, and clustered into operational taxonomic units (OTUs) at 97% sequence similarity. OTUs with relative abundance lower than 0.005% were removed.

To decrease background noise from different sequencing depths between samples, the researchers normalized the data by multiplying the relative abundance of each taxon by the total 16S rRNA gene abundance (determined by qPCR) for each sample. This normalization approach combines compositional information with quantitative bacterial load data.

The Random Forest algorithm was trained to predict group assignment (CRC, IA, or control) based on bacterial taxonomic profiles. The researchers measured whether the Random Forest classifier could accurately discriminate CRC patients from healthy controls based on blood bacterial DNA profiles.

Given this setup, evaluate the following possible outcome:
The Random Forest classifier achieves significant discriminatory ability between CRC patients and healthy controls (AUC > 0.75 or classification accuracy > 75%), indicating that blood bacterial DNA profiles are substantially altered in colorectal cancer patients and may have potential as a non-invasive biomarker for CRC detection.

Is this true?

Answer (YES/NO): NO